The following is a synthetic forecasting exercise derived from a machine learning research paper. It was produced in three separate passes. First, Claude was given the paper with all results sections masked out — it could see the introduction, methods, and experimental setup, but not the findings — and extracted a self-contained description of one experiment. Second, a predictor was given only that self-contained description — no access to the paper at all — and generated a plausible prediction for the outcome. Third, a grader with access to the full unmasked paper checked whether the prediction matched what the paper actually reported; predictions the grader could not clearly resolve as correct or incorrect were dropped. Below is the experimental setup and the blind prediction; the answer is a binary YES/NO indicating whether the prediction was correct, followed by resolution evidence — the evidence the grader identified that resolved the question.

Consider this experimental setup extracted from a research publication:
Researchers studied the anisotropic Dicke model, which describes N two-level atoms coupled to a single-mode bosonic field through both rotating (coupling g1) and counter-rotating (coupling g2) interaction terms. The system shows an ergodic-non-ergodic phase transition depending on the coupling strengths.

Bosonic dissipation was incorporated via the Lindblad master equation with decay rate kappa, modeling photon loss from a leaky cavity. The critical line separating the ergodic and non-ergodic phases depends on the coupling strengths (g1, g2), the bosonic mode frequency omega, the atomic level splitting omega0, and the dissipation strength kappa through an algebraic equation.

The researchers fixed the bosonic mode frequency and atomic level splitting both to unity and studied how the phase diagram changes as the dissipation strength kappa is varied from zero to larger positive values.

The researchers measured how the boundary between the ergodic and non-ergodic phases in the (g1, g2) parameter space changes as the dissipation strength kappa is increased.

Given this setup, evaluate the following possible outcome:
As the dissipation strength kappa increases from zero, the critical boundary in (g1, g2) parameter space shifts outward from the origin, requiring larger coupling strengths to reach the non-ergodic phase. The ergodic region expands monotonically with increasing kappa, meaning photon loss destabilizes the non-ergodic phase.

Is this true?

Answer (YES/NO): NO